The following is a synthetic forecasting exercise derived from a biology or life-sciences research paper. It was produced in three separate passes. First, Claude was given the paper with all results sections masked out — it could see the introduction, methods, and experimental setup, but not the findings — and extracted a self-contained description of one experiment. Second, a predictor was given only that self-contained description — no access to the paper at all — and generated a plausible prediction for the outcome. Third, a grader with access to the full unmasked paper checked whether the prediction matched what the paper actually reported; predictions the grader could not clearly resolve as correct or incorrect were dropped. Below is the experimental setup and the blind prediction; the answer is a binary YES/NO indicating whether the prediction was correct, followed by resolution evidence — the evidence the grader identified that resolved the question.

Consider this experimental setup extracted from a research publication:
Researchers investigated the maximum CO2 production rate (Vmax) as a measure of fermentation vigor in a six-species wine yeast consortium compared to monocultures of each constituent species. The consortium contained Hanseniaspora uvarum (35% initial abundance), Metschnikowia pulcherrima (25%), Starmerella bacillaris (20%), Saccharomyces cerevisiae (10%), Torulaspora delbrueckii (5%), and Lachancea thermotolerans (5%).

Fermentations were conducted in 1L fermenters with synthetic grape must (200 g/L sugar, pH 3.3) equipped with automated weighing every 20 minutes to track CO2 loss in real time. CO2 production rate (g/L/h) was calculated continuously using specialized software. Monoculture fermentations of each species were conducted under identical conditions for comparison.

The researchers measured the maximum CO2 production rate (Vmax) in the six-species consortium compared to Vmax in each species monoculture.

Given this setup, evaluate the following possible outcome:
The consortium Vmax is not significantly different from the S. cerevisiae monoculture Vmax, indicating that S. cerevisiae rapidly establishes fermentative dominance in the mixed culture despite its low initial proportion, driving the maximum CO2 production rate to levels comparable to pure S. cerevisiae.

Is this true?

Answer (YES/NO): NO